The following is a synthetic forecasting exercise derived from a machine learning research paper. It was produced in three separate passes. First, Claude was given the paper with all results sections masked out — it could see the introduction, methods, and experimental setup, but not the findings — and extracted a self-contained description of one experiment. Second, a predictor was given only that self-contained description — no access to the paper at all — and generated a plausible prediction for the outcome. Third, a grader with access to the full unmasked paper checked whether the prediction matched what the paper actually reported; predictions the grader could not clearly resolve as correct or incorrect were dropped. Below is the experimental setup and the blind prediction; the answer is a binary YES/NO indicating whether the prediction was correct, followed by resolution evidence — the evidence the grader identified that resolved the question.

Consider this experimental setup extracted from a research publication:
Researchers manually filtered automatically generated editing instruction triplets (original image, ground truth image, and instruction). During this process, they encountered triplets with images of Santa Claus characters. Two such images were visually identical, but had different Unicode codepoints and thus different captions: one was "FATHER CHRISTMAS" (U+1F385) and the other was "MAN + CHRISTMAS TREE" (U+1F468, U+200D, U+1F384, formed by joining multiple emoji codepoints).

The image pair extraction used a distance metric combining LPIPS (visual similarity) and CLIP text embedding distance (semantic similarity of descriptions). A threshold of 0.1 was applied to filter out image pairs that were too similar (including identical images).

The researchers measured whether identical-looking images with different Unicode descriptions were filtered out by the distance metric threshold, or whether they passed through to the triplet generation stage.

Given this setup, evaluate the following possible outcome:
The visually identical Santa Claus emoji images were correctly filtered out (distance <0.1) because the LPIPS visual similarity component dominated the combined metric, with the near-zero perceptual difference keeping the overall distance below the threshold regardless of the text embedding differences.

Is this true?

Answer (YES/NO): NO